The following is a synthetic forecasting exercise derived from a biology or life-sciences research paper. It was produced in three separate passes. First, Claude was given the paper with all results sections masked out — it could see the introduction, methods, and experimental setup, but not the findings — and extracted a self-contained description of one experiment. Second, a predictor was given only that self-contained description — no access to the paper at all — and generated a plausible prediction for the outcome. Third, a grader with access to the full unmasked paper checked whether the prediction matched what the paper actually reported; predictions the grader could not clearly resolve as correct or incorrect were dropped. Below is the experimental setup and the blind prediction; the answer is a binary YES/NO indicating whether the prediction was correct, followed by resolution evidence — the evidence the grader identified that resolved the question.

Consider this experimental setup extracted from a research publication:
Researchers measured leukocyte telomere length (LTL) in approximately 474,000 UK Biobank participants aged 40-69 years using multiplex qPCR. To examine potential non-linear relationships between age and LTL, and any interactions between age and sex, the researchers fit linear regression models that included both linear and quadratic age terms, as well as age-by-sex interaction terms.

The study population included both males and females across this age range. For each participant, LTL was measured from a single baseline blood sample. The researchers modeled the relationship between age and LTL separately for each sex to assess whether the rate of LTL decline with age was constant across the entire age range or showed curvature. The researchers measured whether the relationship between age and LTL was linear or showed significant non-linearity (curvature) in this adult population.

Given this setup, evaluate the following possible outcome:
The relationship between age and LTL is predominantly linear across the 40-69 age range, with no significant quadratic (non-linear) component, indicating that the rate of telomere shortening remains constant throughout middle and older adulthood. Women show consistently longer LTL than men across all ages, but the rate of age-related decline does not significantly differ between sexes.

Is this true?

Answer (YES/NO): NO